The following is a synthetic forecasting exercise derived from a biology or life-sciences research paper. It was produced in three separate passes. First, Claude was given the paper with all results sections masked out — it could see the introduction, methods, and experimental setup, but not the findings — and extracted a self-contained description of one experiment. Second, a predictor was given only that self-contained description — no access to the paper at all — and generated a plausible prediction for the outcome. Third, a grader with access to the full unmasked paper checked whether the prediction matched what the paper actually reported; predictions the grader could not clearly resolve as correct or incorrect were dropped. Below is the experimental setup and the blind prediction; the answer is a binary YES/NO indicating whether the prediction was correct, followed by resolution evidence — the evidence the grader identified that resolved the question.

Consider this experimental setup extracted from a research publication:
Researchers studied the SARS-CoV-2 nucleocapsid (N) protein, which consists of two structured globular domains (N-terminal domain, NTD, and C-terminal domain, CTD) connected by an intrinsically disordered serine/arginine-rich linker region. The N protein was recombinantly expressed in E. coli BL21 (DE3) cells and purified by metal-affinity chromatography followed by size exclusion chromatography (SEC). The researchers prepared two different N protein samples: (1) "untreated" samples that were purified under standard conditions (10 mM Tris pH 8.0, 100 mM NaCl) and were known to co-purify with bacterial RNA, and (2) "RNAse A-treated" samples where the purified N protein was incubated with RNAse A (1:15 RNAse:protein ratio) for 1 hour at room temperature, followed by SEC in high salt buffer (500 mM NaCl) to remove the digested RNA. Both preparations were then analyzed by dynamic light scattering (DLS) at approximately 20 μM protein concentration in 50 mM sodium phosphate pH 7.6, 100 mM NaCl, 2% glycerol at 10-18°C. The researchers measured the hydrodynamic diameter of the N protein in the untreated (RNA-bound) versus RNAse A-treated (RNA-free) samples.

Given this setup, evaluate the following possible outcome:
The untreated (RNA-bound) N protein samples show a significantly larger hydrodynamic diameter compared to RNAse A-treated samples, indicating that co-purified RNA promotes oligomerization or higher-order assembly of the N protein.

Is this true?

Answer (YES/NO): YES